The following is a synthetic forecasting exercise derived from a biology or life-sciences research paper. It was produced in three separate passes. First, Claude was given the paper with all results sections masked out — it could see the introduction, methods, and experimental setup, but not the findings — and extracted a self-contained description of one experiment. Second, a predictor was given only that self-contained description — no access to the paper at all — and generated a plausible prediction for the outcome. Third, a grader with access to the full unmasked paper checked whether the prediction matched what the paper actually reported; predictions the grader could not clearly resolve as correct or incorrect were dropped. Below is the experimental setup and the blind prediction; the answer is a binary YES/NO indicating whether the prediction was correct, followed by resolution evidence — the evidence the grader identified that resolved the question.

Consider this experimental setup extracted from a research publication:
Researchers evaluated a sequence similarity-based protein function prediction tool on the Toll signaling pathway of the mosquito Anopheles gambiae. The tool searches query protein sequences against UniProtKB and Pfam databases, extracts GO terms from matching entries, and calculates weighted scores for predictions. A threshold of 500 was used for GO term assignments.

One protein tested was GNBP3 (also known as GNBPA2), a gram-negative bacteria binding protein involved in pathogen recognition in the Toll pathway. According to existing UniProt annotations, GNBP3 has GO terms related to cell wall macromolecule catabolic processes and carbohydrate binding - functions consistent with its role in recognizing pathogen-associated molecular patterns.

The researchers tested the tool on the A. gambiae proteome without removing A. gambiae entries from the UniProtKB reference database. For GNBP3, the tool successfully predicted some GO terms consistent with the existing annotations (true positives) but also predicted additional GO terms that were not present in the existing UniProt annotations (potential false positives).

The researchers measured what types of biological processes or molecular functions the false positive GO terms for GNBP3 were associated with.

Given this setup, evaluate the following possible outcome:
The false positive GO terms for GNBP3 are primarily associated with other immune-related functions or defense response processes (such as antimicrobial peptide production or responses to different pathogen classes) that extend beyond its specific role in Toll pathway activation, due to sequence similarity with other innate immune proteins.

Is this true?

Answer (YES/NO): NO